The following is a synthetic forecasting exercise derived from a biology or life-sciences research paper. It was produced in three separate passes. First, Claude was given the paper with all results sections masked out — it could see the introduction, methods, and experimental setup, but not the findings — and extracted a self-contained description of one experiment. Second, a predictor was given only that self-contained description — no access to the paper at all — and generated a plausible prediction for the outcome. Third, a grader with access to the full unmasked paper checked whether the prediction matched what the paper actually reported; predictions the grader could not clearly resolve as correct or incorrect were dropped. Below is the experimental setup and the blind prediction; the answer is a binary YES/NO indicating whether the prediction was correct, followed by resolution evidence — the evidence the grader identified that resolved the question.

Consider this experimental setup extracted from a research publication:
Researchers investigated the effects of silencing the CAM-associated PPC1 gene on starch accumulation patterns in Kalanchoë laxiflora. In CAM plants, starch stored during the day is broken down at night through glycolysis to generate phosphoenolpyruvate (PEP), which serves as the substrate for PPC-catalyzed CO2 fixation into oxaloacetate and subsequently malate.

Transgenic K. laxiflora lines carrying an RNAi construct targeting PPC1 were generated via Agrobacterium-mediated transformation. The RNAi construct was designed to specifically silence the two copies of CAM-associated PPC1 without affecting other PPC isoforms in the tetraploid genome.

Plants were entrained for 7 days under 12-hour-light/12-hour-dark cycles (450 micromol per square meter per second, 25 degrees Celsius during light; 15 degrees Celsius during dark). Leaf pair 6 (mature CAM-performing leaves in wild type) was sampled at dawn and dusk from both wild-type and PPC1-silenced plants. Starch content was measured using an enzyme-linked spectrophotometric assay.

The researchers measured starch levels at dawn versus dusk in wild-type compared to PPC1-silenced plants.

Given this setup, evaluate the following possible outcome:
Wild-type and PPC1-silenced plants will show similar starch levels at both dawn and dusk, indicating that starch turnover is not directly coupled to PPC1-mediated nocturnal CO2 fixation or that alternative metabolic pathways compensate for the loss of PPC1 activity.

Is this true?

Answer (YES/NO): NO